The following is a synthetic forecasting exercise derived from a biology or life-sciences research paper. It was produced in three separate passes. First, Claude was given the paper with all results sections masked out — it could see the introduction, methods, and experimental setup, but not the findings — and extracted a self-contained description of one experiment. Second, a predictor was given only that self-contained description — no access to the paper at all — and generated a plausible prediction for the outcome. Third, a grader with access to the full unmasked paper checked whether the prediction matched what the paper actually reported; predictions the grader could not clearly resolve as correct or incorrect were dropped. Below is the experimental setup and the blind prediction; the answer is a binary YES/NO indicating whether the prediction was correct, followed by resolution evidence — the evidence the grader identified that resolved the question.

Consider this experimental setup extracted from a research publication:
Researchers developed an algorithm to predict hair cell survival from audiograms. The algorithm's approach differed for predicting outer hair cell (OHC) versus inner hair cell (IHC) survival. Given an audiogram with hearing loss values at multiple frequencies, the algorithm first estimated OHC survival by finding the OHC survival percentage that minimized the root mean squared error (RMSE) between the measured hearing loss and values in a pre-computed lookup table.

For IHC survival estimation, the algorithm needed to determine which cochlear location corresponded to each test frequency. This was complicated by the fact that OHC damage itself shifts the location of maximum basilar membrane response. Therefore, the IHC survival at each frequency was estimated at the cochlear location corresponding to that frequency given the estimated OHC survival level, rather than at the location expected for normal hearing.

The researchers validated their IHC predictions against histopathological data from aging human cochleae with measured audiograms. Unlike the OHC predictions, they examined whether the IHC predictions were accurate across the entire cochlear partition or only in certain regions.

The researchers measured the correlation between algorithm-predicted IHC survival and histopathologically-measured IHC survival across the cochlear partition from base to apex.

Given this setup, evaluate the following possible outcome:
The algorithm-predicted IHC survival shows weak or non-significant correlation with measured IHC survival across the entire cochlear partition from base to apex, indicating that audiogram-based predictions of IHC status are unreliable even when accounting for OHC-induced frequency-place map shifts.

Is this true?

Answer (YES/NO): NO